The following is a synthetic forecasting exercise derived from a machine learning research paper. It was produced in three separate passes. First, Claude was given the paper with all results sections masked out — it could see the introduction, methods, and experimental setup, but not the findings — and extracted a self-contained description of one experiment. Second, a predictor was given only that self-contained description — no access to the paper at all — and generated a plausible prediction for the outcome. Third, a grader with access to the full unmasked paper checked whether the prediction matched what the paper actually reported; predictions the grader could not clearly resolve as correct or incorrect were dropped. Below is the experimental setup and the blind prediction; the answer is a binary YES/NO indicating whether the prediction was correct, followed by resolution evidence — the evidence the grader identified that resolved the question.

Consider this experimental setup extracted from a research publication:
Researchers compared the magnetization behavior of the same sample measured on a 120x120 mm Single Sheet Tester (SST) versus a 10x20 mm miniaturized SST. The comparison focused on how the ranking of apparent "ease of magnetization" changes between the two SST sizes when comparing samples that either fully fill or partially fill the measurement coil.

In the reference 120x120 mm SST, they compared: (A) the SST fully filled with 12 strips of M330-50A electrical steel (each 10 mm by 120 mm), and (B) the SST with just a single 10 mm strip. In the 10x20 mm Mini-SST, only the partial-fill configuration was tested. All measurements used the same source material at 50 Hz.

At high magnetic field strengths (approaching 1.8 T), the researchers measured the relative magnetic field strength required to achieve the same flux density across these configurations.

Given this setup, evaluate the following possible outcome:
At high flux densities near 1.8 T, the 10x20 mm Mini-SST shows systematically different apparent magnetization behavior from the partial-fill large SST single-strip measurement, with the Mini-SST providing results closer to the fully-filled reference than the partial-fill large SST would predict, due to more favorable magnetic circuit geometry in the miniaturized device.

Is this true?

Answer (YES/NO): NO